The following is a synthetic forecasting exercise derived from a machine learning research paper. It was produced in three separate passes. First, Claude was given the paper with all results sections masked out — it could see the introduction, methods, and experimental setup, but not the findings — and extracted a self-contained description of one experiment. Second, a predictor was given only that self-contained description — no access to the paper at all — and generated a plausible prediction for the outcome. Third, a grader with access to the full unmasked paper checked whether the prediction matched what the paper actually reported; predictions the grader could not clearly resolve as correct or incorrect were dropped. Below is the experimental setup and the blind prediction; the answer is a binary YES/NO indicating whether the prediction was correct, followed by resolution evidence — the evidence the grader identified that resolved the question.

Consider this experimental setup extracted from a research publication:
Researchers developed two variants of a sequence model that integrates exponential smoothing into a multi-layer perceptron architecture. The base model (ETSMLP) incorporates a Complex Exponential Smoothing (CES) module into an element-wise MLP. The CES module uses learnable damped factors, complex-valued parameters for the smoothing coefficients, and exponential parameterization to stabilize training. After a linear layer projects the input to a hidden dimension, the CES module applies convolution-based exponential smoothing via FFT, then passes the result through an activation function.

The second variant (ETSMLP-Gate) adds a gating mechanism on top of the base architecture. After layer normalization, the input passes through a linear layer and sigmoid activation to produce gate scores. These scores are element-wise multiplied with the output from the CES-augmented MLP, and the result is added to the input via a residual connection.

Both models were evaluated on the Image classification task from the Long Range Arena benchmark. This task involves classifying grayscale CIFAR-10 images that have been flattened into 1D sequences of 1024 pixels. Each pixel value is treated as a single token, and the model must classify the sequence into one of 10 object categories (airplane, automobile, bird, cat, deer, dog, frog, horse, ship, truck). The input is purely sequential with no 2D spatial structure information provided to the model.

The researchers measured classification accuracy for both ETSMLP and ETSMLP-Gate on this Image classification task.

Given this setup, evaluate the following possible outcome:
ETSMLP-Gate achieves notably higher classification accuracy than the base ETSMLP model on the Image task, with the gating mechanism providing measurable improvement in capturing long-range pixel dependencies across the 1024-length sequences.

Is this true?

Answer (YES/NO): NO